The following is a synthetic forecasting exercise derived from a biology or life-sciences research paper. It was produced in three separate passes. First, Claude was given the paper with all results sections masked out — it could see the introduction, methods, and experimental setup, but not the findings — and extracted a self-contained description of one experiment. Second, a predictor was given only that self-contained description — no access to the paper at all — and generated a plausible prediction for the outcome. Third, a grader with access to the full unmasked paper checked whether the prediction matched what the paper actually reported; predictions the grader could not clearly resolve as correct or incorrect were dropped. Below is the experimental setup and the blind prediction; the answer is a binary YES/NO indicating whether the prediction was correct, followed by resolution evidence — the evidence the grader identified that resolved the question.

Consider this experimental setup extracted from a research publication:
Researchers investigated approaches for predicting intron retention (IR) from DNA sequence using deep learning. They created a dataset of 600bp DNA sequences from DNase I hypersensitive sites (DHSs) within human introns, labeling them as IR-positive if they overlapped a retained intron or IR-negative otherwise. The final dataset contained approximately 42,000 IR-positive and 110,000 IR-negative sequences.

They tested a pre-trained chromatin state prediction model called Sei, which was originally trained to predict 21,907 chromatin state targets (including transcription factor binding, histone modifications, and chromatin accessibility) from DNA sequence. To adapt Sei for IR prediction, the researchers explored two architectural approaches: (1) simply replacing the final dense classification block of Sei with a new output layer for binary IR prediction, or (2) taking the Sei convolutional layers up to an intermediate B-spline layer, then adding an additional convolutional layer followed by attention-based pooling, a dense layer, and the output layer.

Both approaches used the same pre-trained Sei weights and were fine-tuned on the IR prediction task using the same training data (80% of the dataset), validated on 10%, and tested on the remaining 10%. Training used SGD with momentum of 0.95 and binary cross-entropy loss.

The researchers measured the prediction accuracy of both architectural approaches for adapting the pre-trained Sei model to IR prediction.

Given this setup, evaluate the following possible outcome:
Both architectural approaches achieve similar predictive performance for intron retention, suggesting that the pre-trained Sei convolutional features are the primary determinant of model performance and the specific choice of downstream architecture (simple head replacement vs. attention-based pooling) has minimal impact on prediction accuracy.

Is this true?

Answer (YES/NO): NO